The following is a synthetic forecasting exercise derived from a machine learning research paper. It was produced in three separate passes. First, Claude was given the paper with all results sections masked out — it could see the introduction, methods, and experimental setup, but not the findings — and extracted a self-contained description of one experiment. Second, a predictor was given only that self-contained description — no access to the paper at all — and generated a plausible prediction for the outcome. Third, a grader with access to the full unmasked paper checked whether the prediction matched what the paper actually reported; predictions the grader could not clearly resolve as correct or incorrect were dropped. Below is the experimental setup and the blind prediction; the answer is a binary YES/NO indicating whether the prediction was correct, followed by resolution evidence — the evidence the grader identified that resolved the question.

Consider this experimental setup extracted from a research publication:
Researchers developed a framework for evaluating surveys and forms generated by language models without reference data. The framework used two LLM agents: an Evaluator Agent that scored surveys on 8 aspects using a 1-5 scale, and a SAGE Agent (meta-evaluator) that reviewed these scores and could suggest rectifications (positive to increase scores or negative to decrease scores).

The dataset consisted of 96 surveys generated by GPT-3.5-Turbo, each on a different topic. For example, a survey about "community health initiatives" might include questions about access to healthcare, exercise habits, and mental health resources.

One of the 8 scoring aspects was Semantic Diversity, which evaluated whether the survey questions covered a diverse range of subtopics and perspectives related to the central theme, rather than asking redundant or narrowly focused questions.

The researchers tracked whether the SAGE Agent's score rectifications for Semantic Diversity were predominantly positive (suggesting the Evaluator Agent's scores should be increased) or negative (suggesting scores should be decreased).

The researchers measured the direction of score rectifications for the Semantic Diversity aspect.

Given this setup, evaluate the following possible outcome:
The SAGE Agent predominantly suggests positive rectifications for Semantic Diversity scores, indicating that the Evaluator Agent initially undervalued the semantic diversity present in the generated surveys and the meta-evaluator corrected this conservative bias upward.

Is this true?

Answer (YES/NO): NO